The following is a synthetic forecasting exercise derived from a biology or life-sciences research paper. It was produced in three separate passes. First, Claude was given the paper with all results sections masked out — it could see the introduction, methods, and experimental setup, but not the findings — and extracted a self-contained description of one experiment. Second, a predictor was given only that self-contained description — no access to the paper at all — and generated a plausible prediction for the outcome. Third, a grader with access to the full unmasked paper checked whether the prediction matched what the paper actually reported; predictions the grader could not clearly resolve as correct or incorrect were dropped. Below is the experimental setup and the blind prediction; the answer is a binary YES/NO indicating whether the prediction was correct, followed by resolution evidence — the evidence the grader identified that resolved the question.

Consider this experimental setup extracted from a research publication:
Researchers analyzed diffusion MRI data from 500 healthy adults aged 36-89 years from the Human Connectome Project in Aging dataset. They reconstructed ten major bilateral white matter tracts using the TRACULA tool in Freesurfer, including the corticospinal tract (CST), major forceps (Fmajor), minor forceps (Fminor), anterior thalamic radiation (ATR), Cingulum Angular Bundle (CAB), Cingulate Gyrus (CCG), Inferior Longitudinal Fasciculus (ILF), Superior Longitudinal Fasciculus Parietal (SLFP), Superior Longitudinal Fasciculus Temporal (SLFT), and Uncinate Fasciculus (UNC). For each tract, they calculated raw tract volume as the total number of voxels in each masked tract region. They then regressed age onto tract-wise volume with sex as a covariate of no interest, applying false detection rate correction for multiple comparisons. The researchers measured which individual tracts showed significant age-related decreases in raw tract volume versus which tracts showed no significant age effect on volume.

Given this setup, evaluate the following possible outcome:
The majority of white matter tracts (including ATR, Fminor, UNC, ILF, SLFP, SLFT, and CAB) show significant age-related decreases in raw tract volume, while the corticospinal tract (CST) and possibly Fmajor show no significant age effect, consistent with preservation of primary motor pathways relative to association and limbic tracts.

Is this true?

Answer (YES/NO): NO